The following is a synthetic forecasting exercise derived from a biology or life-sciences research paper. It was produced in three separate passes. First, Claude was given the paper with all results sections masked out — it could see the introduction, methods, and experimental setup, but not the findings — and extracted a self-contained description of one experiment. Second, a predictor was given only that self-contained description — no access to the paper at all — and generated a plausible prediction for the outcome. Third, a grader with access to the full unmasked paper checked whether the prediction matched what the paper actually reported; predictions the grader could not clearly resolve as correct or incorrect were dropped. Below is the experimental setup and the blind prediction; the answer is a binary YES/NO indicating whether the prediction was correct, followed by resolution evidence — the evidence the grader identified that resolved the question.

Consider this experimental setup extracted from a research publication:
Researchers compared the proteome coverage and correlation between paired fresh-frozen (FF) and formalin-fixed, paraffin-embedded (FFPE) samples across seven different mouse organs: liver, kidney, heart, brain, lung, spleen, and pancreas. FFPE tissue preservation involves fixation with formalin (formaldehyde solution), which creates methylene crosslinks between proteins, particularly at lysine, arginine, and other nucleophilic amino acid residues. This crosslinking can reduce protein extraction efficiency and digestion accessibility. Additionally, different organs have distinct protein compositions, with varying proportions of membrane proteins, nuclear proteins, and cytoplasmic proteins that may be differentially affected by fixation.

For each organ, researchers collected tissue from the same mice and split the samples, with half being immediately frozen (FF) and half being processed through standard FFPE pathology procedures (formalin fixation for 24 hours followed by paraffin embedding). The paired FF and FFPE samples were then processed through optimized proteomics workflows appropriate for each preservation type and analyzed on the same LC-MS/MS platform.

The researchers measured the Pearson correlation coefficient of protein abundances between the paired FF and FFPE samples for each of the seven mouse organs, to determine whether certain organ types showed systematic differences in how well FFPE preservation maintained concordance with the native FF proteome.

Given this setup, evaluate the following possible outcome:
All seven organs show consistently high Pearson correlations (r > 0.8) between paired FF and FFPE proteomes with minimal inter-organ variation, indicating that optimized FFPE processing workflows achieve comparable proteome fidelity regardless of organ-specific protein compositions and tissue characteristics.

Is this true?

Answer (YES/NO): NO